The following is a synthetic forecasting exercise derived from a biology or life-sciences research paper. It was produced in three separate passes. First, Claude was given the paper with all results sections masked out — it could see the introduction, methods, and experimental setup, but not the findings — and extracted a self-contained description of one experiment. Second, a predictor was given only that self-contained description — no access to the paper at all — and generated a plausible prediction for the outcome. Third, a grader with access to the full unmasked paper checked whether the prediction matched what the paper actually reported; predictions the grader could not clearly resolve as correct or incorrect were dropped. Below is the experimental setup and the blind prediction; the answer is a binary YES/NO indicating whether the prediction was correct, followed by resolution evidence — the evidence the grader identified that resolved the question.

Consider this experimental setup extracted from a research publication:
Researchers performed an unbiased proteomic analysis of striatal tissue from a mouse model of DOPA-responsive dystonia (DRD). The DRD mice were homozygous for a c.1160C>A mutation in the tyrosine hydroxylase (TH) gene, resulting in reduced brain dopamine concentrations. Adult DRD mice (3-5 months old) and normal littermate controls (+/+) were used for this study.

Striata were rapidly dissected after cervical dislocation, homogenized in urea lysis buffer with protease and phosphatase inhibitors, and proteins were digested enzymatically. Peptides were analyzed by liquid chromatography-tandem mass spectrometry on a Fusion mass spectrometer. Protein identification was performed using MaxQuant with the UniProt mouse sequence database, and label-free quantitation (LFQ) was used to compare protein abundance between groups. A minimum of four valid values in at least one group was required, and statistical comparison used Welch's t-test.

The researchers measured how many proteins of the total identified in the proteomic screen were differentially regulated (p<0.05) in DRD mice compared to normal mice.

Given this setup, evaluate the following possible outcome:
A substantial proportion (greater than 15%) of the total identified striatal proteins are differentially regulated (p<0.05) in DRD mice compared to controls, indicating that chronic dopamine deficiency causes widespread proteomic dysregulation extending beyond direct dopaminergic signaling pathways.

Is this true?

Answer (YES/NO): NO